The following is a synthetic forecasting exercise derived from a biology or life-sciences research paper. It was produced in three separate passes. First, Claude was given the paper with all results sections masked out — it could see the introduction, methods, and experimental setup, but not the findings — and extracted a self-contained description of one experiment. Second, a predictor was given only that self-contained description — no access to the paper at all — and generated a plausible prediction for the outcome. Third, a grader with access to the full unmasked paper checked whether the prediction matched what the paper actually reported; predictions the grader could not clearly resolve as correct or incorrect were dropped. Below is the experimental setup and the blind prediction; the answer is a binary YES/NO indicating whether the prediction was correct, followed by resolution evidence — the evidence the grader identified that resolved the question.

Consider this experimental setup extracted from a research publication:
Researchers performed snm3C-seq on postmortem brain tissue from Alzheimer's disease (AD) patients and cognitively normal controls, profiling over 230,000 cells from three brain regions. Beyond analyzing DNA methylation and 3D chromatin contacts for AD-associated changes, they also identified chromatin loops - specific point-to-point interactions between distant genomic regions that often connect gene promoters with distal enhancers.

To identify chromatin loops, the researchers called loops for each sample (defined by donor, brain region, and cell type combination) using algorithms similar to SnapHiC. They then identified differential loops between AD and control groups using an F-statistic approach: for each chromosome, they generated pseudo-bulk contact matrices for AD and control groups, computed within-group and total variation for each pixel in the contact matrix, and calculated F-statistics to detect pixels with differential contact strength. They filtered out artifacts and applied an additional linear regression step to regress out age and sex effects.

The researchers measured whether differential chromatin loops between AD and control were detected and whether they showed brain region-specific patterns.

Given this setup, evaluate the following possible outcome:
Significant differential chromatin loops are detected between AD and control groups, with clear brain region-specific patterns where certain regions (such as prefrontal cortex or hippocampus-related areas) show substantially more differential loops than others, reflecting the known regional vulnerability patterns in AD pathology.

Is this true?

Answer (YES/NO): YES